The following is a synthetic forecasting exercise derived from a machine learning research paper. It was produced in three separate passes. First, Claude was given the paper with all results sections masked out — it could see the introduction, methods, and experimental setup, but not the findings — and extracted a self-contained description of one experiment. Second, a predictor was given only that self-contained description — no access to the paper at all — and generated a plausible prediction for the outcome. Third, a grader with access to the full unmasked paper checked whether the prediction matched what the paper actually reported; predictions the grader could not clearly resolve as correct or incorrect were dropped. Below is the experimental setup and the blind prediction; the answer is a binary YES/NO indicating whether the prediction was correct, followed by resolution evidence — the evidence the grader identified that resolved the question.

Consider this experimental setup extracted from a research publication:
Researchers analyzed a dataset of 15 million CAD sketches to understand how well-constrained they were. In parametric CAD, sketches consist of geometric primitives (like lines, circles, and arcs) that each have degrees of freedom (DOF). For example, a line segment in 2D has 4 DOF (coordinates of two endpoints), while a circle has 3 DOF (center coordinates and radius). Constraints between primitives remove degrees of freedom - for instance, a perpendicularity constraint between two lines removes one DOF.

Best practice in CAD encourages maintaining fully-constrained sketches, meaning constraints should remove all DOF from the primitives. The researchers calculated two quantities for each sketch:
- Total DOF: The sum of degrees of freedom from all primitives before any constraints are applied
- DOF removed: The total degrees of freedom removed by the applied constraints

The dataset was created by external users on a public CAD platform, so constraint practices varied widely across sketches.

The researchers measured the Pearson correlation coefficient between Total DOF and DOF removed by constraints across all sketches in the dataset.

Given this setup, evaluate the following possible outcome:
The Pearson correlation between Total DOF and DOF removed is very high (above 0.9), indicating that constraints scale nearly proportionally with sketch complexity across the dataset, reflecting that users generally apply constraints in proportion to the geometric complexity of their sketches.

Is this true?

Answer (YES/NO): NO